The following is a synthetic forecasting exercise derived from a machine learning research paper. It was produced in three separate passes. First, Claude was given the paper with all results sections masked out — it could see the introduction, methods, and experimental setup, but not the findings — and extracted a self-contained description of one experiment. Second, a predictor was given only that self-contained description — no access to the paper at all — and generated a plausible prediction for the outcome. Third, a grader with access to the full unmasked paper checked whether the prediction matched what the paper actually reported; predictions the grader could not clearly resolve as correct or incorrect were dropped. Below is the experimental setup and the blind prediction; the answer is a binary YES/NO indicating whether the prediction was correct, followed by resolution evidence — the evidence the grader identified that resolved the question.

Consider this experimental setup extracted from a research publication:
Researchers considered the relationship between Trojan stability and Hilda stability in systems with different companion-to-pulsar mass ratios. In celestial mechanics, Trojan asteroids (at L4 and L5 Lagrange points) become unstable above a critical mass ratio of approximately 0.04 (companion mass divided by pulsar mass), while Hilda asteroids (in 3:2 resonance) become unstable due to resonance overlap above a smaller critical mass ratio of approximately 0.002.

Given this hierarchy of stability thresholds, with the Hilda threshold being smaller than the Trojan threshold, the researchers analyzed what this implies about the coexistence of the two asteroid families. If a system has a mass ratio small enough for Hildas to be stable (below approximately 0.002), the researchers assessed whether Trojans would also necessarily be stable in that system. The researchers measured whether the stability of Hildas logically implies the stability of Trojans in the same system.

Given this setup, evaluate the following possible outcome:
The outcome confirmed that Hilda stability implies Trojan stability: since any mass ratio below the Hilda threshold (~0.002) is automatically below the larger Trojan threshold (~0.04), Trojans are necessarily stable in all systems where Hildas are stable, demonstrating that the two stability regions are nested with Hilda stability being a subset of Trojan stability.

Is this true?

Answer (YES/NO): YES